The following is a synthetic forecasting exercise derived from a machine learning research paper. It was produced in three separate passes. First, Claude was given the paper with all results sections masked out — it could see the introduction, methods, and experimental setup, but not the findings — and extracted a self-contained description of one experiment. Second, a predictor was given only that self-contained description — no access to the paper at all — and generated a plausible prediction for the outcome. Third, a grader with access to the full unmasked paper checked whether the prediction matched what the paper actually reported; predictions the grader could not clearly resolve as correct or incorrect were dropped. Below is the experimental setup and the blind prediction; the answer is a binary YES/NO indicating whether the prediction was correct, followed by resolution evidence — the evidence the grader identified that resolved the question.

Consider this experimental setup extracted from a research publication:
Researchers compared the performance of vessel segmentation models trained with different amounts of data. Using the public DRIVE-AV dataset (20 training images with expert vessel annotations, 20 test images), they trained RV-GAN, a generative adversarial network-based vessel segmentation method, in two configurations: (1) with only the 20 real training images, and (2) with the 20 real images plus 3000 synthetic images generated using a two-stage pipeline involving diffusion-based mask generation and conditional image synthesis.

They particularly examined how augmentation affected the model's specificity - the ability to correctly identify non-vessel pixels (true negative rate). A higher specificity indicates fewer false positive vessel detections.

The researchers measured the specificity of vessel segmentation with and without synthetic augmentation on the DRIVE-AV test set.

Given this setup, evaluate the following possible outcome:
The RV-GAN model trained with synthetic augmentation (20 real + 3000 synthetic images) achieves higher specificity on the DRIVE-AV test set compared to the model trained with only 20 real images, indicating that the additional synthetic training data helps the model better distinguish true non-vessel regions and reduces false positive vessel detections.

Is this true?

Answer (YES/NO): YES